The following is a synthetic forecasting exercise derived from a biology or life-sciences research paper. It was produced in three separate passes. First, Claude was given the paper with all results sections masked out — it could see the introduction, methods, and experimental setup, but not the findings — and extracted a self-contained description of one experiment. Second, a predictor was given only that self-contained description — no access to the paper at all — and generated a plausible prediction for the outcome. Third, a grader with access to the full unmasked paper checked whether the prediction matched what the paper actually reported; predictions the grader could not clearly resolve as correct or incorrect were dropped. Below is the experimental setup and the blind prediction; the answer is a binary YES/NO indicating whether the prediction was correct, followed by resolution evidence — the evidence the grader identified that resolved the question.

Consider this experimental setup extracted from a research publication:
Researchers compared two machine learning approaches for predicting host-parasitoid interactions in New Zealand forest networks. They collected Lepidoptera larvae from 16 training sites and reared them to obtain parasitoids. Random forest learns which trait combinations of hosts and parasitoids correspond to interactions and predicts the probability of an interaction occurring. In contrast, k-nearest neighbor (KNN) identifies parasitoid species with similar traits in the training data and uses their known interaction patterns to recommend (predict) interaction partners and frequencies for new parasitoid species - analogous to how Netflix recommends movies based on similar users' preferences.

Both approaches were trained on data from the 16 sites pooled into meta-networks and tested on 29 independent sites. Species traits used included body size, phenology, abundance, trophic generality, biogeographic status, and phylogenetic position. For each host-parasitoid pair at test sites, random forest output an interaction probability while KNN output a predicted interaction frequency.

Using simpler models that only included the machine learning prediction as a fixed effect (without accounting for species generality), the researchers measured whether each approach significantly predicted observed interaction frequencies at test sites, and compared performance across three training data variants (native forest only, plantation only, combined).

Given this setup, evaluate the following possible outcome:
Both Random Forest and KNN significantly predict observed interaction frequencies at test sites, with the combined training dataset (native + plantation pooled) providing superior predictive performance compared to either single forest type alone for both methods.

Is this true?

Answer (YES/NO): NO